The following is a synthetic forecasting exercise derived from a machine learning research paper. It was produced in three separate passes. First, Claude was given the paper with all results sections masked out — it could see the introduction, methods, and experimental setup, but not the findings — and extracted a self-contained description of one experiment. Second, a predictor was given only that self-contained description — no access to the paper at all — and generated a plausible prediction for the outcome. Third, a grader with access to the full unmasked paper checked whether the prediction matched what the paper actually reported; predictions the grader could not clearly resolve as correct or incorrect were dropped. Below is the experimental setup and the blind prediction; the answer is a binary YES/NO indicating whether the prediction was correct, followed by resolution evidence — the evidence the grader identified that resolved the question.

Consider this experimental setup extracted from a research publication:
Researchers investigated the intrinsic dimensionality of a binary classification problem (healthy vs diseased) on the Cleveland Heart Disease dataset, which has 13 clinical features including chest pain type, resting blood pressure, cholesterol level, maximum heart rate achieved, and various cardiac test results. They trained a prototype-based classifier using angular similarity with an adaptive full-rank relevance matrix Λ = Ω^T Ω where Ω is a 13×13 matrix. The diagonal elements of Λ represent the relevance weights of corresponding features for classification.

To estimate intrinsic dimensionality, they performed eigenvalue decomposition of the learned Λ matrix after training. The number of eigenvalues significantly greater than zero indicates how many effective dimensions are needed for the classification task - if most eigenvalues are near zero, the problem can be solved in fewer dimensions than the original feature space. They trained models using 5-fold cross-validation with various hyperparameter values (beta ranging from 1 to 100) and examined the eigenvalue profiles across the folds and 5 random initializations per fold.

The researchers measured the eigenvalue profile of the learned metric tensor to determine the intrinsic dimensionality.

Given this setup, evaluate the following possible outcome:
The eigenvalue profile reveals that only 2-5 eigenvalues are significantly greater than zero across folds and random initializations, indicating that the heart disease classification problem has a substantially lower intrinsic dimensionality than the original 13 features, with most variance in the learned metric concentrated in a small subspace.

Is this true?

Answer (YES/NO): YES